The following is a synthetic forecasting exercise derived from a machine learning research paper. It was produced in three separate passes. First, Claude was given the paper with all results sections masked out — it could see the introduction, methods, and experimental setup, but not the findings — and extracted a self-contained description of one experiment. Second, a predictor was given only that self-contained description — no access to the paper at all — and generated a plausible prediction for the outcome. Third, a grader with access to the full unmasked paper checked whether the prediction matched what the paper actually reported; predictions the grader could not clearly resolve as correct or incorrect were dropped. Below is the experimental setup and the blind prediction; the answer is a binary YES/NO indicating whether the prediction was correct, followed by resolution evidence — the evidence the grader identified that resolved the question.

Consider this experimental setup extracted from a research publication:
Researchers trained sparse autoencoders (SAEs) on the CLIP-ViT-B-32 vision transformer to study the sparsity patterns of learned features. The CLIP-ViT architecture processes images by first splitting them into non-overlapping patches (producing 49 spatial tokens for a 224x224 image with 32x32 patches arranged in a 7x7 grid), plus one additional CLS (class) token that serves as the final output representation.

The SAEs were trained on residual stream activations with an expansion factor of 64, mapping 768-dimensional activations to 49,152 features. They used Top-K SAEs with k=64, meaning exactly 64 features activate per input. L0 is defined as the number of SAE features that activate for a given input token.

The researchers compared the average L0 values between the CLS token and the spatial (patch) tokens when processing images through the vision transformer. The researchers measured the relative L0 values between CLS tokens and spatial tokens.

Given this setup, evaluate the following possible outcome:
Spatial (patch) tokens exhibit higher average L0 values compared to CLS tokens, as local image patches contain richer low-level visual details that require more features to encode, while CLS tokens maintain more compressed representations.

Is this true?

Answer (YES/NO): YES